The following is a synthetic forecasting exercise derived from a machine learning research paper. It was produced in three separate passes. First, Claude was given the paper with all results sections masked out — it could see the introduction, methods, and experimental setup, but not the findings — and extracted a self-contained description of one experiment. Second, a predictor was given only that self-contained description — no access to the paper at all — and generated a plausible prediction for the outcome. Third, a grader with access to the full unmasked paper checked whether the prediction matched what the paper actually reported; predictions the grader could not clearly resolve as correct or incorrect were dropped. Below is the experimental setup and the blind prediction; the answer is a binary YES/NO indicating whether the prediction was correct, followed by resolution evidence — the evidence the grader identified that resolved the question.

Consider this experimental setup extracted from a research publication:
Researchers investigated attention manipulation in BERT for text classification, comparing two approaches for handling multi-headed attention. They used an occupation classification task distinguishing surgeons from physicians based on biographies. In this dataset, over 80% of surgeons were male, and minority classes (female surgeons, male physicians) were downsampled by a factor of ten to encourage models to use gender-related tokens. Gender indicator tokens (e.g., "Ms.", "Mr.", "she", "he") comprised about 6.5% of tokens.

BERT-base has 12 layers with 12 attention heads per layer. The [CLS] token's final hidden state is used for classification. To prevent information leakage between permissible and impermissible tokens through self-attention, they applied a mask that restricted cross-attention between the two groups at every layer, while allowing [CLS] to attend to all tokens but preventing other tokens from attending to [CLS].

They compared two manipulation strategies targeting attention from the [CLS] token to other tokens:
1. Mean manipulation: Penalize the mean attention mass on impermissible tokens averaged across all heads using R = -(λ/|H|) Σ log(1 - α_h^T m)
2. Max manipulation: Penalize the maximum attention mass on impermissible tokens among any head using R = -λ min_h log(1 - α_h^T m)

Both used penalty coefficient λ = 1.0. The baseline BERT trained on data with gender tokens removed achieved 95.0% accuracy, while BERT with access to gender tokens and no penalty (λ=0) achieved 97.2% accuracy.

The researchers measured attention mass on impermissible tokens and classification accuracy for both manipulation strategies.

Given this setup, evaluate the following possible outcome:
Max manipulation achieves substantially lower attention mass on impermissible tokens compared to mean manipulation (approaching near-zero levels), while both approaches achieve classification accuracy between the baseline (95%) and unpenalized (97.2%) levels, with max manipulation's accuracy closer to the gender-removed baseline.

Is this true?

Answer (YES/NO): NO